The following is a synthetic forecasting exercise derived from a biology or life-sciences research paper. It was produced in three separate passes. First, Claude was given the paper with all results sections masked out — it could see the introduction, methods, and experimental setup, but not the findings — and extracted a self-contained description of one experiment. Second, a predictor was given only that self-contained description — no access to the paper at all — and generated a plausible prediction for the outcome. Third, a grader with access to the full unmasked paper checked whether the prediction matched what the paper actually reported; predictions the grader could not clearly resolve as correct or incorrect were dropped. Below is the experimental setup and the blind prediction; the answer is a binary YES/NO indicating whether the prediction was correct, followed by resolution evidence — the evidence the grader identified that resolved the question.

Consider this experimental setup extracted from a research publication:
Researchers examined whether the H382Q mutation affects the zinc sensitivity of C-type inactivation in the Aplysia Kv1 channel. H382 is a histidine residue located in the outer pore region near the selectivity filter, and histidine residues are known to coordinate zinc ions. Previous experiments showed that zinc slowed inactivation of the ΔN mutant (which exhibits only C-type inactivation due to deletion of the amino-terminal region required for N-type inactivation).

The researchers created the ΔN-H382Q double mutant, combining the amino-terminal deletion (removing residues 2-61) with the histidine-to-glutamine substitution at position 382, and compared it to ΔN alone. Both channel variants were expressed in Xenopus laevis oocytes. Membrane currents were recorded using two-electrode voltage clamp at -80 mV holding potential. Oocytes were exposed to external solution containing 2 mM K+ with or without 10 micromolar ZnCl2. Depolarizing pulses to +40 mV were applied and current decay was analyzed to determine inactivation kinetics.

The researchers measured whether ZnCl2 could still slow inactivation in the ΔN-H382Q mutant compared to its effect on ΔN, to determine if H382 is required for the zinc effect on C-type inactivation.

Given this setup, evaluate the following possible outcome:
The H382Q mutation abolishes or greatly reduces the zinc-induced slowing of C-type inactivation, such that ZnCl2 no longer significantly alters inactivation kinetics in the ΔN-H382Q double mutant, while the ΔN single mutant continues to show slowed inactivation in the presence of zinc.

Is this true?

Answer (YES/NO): NO